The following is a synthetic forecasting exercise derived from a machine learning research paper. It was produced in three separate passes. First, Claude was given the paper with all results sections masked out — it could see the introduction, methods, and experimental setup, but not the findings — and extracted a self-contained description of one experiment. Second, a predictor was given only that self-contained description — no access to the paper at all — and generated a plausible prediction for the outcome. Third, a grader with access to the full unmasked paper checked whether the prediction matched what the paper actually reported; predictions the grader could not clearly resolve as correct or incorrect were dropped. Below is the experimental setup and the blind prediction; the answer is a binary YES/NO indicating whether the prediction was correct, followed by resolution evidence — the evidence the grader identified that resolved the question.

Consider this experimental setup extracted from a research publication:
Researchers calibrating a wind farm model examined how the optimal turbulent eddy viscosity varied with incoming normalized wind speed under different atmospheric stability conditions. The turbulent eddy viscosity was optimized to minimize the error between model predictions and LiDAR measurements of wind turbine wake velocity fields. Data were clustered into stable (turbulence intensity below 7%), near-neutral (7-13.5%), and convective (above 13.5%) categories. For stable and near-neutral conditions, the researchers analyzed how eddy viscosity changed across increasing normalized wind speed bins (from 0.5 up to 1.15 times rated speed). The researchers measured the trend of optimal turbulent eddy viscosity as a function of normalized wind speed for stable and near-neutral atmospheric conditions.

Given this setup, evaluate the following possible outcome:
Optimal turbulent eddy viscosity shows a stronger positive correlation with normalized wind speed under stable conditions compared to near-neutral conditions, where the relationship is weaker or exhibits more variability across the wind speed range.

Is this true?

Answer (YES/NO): NO